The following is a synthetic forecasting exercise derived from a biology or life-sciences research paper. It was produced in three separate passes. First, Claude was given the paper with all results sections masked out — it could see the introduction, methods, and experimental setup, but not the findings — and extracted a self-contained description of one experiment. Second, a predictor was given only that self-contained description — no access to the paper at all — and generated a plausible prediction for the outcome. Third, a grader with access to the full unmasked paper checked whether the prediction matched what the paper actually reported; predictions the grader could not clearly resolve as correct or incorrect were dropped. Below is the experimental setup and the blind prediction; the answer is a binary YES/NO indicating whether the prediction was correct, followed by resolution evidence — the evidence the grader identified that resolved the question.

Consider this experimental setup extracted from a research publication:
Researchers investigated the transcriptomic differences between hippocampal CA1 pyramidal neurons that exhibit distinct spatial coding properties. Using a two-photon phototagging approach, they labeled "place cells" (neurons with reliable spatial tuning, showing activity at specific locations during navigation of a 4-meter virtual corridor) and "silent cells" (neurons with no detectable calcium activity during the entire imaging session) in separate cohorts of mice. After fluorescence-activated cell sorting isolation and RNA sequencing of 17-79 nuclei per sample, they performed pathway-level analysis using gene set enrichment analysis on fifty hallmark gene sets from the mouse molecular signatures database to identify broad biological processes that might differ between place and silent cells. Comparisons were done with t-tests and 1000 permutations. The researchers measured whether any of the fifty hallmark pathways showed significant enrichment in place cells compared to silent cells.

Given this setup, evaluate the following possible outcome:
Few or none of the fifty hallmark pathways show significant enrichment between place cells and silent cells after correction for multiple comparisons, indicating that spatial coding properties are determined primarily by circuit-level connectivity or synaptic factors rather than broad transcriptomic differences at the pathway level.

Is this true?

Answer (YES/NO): YES